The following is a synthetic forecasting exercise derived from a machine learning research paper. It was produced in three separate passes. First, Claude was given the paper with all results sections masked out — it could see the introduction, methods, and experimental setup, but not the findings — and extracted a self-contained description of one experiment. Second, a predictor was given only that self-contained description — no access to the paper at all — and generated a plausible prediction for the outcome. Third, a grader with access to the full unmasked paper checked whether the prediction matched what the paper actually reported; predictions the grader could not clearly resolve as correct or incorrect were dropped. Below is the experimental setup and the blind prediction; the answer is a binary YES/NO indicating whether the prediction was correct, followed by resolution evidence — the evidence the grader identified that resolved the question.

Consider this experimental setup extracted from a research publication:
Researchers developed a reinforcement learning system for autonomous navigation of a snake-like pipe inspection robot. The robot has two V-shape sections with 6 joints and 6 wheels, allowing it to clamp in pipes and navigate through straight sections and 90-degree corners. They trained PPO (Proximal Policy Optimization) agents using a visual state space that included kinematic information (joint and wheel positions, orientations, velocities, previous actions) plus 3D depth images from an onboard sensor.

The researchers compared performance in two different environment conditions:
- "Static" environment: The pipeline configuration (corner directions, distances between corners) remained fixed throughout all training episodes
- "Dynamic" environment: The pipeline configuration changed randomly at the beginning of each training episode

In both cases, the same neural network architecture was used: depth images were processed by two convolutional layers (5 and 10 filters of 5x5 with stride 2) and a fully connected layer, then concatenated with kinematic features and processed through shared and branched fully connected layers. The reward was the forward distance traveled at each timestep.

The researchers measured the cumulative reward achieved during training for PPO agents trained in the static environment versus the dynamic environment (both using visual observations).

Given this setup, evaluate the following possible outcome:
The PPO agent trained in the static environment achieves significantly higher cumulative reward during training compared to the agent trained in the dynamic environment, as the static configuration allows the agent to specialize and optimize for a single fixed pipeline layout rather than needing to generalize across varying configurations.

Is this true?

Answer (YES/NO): YES